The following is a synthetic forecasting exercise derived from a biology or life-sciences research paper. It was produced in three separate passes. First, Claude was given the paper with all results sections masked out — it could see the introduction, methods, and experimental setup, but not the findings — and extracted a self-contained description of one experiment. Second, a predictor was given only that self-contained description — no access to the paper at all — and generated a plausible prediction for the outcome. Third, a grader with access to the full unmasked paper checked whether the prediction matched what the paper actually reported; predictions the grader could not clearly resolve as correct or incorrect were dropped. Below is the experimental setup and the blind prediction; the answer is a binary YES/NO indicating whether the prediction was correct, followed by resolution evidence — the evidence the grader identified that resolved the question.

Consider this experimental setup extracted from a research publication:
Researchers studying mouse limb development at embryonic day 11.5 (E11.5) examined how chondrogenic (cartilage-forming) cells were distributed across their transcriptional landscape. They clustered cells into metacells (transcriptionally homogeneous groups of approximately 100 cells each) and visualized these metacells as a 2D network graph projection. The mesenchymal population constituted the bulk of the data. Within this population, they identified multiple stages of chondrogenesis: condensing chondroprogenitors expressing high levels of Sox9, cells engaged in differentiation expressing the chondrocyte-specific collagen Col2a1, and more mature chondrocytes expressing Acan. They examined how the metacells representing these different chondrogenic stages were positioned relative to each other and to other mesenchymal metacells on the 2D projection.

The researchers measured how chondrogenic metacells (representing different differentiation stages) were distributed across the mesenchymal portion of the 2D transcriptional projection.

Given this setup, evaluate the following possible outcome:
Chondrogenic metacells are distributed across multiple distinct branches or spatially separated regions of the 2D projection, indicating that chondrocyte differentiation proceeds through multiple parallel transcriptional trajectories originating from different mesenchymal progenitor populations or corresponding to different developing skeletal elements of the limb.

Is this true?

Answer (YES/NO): NO